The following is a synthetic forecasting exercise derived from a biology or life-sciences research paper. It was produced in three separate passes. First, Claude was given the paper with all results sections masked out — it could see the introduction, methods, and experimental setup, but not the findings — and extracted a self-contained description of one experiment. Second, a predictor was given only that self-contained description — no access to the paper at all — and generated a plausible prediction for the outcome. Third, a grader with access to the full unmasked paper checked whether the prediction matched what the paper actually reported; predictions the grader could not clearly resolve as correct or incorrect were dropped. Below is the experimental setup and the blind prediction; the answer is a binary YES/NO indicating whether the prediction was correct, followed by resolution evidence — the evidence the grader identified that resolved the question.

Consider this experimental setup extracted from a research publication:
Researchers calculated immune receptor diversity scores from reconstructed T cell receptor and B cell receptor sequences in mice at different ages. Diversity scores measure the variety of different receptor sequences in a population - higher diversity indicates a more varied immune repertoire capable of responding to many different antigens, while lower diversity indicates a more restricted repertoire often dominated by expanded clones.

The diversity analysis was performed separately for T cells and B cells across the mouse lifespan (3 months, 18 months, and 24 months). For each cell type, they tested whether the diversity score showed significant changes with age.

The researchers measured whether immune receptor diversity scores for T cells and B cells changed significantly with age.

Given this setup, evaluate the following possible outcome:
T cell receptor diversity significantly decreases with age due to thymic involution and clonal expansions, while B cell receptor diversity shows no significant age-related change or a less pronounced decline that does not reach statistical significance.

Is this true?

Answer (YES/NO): NO